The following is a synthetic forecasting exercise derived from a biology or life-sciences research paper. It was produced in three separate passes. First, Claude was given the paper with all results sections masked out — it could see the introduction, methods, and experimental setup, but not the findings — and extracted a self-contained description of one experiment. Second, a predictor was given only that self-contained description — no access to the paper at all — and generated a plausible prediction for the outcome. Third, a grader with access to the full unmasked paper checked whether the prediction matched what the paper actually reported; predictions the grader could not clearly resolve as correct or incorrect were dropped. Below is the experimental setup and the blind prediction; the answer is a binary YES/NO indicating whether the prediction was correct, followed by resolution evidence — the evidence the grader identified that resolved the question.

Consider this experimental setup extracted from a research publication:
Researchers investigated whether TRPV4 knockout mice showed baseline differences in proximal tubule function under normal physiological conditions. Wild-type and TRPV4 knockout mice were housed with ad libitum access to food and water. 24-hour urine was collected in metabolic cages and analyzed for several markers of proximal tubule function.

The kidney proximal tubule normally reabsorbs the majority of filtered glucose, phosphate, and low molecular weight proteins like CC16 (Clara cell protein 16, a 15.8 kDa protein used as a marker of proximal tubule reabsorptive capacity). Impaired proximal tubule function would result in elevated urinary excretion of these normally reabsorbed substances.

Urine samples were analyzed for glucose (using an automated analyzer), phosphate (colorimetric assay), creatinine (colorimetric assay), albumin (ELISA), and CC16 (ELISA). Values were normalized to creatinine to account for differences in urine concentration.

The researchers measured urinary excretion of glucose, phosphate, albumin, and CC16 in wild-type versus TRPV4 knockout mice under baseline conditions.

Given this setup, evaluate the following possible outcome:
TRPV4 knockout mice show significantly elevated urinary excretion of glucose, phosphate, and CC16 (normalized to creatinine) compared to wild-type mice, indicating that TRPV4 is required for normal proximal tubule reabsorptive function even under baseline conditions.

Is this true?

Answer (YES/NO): NO